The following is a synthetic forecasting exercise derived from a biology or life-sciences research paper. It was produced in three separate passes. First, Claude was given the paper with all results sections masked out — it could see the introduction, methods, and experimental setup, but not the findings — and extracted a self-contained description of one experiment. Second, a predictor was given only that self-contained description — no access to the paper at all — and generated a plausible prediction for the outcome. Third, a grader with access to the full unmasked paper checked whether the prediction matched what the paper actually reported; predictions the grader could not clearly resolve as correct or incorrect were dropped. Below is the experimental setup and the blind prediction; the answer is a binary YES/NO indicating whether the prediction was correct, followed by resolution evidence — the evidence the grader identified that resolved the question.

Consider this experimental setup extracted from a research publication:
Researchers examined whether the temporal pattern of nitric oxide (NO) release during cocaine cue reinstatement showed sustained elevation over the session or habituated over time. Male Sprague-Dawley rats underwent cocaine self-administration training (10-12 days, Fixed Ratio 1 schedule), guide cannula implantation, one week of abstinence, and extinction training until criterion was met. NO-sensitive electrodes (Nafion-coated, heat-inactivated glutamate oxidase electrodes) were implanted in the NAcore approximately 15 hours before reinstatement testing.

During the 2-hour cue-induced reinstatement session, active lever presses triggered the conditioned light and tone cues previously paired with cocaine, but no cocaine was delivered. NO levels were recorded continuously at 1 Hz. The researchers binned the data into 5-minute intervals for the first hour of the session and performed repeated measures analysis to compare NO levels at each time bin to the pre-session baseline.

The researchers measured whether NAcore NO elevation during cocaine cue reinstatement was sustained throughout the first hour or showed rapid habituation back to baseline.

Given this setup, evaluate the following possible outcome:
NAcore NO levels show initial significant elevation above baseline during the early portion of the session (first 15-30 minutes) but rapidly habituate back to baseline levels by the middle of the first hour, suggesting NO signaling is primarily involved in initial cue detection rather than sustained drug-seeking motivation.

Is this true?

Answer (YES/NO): NO